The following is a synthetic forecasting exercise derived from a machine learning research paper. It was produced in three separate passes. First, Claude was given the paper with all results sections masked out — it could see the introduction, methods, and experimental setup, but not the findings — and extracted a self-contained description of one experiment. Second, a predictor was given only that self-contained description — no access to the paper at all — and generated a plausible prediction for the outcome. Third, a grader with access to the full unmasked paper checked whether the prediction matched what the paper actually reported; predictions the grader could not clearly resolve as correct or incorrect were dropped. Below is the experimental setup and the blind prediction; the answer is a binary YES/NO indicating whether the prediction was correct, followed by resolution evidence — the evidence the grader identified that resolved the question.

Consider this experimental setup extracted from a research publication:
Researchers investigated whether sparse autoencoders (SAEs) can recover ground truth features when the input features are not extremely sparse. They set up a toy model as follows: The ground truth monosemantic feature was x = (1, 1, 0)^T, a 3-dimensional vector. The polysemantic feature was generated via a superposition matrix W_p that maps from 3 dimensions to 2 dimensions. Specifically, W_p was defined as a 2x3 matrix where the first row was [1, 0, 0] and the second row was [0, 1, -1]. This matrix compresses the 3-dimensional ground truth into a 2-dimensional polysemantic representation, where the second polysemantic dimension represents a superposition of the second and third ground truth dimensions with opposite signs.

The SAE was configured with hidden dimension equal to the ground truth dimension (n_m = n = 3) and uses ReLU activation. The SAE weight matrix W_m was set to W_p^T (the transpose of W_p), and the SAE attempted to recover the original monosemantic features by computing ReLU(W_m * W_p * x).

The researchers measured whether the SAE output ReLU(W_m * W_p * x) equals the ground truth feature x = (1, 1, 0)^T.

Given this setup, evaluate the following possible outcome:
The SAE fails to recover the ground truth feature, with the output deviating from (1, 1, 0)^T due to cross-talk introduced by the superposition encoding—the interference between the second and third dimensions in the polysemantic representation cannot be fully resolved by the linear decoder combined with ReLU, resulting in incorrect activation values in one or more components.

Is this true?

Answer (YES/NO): YES